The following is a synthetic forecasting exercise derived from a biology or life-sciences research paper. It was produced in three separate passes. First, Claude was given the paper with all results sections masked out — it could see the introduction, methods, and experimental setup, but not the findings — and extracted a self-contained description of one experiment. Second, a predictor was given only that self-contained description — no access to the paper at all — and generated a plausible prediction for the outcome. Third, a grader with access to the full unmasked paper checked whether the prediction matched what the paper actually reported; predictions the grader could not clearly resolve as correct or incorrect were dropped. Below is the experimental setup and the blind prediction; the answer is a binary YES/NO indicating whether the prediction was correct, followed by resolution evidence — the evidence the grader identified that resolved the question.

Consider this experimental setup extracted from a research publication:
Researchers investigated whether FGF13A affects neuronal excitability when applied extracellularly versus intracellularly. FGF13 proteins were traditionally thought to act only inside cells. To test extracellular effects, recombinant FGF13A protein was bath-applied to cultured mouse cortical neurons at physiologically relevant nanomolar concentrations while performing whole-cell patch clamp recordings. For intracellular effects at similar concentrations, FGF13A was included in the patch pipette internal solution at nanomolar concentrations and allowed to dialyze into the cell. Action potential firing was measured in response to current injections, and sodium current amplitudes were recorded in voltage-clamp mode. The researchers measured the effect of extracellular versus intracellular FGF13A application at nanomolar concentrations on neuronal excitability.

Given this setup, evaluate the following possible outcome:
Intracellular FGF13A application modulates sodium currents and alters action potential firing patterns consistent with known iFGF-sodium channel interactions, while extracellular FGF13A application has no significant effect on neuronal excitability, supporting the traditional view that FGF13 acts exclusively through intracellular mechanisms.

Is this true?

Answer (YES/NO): NO